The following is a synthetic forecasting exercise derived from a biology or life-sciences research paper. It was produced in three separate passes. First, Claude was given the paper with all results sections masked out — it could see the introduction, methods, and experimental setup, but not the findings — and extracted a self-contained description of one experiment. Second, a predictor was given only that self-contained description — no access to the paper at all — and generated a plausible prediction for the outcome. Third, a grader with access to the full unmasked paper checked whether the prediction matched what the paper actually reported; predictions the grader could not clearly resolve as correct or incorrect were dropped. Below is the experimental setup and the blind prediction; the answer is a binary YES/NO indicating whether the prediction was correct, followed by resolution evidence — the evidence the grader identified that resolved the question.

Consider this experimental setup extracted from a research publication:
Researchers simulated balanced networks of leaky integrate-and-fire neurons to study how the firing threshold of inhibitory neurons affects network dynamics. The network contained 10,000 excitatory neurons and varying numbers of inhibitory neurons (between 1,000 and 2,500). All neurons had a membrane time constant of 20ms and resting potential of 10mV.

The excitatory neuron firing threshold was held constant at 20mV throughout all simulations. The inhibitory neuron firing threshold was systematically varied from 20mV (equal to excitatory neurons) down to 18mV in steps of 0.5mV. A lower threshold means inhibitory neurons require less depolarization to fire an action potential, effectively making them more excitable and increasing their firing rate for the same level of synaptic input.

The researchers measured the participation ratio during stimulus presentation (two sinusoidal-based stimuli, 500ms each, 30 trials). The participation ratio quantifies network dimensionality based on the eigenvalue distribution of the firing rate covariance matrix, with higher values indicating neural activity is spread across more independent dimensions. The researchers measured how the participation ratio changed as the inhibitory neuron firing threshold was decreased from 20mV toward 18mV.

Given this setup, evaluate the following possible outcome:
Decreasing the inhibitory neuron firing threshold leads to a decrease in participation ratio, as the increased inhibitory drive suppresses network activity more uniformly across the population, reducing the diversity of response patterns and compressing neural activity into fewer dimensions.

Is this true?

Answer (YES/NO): NO